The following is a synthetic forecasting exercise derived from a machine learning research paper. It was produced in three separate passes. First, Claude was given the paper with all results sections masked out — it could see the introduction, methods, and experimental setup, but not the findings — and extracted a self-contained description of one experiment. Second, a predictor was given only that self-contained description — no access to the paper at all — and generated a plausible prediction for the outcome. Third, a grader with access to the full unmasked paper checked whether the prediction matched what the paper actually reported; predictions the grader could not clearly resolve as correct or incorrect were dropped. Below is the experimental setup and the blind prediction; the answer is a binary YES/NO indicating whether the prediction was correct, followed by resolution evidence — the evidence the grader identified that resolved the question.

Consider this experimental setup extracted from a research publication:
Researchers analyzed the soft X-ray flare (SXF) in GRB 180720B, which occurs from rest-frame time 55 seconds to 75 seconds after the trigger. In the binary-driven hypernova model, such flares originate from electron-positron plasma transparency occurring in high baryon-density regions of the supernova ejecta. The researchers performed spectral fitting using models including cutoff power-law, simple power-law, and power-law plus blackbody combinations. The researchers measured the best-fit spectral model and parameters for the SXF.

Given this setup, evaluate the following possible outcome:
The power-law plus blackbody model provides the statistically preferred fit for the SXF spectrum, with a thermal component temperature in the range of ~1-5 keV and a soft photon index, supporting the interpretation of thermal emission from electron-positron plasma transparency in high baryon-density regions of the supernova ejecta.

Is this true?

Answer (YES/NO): YES